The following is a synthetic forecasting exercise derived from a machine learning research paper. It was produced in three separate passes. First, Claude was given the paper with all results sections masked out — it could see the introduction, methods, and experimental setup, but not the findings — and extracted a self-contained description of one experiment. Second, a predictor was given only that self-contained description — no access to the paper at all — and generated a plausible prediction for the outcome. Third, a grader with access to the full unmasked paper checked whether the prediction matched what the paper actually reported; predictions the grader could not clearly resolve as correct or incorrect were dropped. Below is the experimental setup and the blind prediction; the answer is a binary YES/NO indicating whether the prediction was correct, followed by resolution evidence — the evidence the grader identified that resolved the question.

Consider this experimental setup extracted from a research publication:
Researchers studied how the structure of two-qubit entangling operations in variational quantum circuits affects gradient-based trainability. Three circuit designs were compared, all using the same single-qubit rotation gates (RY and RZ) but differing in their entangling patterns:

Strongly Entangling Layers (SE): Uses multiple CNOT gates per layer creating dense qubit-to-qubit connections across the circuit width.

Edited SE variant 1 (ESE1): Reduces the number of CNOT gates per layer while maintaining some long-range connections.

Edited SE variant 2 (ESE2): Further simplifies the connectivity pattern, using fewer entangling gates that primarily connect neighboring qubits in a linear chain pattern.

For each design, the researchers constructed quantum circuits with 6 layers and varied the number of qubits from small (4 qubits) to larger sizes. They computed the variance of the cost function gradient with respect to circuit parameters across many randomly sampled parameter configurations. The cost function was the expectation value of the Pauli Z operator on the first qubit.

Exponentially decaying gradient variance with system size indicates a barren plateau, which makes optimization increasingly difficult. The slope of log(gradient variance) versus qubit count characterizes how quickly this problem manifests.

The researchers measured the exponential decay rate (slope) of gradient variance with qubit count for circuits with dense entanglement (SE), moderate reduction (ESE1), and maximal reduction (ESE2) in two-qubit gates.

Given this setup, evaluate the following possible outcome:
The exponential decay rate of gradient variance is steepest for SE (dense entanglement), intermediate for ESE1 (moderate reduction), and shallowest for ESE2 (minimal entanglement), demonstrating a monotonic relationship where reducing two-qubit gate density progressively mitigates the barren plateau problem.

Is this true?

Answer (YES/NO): YES